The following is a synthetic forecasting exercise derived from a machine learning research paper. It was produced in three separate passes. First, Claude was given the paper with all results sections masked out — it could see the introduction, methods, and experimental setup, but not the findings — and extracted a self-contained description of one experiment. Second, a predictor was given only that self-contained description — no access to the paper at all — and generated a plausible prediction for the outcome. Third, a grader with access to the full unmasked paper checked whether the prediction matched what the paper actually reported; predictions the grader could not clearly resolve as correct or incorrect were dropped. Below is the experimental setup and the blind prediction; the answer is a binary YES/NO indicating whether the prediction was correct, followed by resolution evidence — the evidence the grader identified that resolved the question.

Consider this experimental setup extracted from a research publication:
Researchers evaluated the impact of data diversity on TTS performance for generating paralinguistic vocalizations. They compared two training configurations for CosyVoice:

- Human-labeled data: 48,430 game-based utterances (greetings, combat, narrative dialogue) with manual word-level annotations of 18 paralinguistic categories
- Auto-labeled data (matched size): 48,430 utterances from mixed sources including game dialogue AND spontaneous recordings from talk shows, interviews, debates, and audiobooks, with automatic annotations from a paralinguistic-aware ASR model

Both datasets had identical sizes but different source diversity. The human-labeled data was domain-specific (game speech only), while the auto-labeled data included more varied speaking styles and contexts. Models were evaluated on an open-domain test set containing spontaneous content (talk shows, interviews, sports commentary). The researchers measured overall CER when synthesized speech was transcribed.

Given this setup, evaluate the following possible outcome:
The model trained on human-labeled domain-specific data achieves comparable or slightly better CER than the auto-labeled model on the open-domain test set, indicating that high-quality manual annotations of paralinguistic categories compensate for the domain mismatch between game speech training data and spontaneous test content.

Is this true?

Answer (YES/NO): NO